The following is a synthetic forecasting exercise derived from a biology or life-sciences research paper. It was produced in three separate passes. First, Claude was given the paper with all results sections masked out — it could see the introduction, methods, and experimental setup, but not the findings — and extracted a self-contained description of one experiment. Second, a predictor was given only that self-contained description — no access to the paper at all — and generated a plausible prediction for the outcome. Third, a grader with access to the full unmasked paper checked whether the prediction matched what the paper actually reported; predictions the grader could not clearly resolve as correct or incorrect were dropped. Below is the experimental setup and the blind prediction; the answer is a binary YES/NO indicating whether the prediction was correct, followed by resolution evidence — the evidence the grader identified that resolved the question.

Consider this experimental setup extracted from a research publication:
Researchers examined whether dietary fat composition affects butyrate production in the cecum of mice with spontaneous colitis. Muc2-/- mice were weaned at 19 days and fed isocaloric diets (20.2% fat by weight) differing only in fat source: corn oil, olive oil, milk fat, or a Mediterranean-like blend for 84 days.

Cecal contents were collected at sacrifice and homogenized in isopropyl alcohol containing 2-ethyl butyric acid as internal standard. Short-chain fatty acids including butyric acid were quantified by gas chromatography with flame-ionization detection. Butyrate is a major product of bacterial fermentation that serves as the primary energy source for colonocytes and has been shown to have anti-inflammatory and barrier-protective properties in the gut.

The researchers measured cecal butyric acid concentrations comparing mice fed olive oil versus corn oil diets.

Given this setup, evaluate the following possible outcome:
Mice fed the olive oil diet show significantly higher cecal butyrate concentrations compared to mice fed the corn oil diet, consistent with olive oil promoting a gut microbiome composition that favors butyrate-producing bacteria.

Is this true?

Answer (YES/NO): NO